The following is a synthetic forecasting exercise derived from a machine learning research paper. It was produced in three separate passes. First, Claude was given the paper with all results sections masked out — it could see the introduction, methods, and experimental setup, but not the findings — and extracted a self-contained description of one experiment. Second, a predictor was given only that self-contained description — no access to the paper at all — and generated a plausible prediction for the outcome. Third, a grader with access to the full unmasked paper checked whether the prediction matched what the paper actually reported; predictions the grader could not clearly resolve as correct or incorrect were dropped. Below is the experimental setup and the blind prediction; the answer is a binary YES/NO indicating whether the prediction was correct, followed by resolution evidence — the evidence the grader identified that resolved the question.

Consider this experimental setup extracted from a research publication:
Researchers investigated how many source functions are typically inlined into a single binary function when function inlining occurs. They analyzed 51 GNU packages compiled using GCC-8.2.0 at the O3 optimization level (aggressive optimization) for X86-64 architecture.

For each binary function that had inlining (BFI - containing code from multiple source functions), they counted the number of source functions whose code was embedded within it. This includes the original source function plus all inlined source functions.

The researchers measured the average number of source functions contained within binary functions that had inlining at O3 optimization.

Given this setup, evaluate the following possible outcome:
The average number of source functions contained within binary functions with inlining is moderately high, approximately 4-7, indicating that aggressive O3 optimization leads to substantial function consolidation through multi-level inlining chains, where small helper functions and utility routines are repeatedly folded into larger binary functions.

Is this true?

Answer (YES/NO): NO